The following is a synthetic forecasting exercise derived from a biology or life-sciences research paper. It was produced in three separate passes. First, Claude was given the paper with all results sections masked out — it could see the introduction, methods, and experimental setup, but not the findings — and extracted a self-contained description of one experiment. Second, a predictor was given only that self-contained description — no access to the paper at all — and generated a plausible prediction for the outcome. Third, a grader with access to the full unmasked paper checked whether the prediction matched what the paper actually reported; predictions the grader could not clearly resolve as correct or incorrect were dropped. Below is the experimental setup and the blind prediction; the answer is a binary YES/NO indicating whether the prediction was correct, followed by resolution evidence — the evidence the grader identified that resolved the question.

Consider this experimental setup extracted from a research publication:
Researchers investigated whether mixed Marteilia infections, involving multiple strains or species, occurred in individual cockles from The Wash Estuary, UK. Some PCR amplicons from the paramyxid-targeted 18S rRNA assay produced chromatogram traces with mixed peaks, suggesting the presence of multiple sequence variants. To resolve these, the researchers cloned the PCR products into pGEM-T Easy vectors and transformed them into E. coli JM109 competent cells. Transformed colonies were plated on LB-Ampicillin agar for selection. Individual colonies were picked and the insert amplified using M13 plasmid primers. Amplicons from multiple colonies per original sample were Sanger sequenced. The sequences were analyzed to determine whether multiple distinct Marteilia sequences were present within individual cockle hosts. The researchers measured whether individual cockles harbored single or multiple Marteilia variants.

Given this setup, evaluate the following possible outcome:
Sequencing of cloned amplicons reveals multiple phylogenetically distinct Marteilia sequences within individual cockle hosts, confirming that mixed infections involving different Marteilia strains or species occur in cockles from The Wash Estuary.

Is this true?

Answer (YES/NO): YES